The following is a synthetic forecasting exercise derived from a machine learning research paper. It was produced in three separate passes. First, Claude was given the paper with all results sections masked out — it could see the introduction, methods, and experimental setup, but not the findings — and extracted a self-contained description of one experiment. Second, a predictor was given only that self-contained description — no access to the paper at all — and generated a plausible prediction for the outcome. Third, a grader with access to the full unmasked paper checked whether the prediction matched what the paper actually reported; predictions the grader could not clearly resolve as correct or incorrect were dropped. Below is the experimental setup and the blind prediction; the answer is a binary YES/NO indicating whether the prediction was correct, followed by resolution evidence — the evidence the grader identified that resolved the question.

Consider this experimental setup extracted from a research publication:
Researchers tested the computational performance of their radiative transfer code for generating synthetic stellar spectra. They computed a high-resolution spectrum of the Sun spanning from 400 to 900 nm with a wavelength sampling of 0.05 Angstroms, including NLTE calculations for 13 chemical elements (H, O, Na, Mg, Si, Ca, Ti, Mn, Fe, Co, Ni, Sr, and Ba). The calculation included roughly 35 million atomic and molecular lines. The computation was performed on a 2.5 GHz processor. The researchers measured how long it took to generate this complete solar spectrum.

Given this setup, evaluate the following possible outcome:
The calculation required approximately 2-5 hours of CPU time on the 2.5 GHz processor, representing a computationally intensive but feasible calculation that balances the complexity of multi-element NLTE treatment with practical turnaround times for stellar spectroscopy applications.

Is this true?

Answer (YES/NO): NO